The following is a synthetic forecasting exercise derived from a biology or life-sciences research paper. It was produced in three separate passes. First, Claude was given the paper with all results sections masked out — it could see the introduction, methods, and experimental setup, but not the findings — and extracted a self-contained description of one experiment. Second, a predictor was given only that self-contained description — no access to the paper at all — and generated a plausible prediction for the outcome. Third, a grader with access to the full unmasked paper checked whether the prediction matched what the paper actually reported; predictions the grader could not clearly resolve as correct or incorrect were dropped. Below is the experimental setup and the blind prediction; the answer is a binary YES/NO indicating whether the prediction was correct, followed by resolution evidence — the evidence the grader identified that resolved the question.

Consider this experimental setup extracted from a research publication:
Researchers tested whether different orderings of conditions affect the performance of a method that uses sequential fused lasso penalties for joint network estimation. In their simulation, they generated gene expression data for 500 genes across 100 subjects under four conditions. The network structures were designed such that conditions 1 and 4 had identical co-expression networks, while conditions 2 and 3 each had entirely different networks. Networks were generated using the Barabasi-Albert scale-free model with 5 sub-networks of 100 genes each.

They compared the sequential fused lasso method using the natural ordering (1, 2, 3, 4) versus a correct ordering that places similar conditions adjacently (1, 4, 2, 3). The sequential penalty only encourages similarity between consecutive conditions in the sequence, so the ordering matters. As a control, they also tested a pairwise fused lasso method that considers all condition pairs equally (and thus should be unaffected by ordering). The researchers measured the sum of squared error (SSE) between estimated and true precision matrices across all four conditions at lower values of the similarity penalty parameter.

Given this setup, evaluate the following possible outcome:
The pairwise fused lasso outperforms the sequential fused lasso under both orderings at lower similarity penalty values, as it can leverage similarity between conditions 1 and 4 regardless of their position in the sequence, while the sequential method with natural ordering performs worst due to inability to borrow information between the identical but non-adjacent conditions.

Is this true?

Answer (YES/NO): NO